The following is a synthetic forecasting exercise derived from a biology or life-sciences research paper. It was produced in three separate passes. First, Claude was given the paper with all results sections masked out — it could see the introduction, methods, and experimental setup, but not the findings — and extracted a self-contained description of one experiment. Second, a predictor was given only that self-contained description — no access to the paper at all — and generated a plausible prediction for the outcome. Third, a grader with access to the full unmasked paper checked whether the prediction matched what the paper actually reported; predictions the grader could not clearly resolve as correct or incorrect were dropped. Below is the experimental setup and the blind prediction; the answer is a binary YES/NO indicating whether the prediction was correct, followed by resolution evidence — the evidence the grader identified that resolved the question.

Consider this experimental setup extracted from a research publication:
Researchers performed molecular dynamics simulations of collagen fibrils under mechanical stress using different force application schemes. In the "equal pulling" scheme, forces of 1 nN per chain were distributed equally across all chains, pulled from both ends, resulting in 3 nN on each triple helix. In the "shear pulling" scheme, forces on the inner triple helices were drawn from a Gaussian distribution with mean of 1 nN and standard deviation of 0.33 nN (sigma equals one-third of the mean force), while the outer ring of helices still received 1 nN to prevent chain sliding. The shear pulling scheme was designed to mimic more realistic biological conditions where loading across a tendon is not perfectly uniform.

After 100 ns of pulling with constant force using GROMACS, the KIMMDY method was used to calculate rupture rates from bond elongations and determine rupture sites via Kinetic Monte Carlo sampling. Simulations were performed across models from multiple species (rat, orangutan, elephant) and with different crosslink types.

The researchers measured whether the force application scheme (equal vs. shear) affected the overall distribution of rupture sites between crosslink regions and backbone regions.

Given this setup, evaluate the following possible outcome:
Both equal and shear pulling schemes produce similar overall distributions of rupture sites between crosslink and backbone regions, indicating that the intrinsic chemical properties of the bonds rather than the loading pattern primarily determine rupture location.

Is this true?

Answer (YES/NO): YES